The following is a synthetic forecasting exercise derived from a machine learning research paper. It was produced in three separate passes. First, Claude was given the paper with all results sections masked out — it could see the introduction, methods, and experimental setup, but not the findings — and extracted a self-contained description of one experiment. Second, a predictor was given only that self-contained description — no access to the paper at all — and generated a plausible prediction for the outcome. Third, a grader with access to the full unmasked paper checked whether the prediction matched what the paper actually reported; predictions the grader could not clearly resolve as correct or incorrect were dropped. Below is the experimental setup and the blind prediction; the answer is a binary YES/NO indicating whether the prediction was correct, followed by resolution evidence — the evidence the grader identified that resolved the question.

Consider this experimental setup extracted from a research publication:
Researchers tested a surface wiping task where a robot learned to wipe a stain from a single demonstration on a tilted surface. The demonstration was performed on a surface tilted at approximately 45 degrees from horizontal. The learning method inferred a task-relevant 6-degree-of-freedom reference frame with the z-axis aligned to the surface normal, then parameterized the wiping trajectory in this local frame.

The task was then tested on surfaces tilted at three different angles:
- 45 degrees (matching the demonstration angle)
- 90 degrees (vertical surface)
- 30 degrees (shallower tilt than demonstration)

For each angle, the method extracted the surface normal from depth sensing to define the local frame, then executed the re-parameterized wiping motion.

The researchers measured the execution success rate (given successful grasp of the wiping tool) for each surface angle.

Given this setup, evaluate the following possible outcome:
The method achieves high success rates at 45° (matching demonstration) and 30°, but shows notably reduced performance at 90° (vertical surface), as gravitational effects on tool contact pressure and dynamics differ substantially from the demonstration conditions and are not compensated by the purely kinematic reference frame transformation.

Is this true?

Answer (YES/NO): NO